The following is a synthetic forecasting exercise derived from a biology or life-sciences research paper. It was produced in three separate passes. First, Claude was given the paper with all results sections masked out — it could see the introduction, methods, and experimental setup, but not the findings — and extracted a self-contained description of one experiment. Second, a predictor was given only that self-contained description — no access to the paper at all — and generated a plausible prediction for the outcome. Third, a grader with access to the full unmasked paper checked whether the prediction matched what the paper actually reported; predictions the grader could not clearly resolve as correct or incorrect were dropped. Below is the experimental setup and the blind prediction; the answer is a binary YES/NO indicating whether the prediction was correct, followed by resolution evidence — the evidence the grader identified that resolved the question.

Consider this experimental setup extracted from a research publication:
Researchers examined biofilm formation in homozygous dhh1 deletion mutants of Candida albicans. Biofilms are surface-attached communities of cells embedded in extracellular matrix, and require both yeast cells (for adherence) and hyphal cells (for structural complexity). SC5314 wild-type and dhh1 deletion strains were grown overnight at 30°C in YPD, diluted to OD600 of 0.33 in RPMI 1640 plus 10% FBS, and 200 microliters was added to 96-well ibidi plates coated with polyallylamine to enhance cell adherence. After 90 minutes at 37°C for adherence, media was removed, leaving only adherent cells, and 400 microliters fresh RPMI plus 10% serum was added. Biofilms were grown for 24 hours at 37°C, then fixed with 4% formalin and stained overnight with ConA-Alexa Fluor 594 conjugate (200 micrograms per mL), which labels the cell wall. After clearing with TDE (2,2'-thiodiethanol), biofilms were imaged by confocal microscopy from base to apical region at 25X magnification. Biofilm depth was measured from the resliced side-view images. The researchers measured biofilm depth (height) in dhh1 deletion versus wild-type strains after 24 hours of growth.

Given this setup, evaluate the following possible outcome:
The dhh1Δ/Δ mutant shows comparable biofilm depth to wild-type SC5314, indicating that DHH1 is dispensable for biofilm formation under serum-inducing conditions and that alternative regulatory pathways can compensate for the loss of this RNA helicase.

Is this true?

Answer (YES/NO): NO